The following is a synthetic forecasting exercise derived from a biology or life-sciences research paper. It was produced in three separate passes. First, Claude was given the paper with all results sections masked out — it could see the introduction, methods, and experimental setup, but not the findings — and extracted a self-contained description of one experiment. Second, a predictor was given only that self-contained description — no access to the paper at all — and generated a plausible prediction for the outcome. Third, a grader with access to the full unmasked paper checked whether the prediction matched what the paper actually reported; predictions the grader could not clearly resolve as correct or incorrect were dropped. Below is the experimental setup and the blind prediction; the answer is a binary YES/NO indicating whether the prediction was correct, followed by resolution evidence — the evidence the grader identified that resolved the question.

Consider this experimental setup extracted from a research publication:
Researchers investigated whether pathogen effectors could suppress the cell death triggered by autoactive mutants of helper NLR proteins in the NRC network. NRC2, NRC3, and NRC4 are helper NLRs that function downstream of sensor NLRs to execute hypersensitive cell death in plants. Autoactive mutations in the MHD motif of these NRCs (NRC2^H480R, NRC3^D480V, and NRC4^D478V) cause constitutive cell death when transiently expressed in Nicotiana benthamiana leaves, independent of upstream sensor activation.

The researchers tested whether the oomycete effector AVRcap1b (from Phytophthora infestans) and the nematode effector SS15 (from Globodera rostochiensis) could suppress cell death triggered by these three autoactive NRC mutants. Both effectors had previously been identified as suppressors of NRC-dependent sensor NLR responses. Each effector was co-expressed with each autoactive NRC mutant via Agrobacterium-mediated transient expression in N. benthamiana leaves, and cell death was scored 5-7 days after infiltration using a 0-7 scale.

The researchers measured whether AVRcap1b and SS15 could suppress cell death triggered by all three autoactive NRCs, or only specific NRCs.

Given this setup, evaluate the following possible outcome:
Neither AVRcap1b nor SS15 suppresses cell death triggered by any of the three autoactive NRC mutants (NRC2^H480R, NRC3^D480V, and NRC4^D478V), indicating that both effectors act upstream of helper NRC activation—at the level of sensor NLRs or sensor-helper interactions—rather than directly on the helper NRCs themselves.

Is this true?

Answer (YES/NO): NO